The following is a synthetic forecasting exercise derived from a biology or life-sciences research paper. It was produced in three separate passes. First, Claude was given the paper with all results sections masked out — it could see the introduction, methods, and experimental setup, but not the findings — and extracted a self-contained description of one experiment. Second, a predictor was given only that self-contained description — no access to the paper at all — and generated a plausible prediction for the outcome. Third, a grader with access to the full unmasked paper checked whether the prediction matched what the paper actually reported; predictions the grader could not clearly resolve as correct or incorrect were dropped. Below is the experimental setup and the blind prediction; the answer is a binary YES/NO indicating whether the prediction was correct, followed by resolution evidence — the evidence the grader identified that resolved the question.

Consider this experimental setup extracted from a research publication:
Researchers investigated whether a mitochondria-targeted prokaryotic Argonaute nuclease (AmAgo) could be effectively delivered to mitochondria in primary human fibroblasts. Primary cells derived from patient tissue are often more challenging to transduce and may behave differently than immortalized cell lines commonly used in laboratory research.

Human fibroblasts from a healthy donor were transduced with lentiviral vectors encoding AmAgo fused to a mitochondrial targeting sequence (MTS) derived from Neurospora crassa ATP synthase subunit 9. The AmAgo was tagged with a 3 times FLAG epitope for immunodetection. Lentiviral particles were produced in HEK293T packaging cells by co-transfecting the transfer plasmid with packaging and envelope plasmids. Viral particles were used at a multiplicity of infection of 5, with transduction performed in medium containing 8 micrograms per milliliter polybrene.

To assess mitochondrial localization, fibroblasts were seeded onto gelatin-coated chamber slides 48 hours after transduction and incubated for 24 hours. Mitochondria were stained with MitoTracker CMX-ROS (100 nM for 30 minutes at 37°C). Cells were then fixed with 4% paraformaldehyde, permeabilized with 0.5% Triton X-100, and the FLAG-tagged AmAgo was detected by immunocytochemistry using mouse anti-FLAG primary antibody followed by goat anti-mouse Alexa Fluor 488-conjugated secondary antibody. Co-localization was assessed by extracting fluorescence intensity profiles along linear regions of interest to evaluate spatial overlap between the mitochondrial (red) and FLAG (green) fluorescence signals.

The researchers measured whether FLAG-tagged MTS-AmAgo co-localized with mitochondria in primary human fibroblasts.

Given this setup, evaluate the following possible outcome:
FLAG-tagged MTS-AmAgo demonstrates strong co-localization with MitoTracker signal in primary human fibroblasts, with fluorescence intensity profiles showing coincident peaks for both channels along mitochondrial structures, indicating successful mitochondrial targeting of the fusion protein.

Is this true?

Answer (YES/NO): YES